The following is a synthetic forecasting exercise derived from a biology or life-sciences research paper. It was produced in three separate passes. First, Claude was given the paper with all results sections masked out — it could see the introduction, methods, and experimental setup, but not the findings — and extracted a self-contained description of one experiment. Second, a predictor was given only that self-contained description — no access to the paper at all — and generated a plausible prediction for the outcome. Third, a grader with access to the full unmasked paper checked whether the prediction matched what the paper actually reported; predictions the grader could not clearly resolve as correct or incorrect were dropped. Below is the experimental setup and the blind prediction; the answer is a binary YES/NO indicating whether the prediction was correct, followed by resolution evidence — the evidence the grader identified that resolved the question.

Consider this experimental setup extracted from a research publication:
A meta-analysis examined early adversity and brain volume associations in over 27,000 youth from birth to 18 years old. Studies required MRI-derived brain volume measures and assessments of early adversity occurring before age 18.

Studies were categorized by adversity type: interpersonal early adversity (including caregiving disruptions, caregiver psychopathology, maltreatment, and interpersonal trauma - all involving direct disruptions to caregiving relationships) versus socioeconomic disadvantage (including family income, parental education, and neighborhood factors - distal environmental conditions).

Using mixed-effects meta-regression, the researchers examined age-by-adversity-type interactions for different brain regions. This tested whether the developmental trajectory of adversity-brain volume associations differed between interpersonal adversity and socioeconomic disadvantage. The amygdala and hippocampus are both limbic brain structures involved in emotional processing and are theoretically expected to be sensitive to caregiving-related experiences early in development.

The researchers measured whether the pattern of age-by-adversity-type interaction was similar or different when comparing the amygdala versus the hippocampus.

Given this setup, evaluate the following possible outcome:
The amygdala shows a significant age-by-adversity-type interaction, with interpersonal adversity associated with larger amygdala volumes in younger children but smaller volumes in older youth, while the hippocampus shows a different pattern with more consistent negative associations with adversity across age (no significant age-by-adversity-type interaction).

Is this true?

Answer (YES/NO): NO